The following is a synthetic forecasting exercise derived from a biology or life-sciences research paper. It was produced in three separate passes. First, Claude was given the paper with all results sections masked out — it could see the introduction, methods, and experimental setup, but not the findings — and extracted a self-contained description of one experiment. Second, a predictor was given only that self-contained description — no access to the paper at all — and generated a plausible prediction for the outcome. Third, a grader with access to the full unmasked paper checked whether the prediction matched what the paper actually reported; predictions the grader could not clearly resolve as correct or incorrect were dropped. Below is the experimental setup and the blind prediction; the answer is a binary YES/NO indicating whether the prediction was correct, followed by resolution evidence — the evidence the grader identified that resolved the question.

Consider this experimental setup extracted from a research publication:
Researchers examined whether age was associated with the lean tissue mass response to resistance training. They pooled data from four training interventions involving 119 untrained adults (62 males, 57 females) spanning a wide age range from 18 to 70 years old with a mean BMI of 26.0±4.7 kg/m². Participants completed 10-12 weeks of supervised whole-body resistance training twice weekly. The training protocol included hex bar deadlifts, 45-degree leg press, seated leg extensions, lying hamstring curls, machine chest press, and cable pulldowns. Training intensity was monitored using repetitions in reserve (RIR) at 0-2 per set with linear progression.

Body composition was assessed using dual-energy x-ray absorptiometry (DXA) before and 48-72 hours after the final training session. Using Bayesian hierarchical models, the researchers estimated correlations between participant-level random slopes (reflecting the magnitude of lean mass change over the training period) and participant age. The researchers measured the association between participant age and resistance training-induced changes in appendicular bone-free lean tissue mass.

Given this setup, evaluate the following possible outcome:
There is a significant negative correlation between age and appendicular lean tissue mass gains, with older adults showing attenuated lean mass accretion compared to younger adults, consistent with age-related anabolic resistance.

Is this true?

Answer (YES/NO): NO